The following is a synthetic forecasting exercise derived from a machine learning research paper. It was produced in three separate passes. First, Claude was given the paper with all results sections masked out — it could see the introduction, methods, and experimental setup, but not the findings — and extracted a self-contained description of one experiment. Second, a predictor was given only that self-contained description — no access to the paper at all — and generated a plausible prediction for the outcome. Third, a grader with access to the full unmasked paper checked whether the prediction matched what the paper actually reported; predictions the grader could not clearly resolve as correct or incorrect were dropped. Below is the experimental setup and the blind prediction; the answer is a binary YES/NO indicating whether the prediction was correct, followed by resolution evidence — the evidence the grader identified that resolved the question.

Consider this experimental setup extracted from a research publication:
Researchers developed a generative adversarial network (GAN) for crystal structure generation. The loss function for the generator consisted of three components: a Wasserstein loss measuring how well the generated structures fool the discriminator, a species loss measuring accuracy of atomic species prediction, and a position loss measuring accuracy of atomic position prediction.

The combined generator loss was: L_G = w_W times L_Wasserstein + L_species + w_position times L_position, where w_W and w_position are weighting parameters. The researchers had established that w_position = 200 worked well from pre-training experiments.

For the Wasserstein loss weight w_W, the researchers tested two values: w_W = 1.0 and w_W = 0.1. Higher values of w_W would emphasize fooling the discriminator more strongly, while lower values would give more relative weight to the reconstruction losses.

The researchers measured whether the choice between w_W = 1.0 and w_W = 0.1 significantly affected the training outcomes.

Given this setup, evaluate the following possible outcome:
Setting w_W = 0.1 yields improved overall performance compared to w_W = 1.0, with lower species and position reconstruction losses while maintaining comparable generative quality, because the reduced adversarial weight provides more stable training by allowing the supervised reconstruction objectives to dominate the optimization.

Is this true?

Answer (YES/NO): NO